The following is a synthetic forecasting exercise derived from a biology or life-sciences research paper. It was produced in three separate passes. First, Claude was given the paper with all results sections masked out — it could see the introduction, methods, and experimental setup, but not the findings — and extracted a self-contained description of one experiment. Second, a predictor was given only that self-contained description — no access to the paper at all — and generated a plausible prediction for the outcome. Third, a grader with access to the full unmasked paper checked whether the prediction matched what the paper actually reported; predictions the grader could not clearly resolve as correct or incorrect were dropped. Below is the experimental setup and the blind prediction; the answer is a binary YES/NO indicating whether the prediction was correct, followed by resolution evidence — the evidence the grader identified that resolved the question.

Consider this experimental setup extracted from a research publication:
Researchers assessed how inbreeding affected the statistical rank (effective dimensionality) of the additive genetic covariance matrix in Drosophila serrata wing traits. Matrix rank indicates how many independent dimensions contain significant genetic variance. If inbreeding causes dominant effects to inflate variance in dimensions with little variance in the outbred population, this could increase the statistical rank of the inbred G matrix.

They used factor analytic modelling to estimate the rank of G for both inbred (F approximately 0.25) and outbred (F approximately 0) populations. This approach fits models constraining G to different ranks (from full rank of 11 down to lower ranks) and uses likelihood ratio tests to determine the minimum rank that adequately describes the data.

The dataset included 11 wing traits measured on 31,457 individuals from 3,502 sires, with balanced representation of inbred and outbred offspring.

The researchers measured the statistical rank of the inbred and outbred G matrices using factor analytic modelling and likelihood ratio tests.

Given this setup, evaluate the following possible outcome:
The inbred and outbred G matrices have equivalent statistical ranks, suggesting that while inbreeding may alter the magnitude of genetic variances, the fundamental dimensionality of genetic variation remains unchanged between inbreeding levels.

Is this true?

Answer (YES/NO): YES